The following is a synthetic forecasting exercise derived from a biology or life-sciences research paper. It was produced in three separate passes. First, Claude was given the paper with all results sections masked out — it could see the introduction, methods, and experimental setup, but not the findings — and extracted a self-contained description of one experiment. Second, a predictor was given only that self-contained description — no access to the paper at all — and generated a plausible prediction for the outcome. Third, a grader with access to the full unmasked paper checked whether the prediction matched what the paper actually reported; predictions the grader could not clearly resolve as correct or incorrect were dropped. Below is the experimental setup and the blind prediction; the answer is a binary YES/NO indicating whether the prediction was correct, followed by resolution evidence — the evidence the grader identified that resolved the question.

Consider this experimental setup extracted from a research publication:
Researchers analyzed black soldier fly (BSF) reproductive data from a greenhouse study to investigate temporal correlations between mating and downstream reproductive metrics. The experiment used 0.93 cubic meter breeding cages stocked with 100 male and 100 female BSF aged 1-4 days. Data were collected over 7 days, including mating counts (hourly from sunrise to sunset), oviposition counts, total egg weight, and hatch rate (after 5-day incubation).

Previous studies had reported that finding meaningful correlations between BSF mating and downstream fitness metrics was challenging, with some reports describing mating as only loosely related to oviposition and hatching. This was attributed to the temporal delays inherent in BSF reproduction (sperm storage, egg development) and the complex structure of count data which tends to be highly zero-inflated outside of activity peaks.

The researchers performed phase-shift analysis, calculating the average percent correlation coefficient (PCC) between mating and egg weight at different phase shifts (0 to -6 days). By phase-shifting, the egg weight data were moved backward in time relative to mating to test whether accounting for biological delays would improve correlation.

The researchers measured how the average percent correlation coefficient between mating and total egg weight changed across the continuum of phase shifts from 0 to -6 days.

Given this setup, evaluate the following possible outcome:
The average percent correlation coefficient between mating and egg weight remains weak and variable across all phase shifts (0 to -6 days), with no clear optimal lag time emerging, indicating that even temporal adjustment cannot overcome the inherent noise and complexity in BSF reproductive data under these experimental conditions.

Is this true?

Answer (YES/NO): NO